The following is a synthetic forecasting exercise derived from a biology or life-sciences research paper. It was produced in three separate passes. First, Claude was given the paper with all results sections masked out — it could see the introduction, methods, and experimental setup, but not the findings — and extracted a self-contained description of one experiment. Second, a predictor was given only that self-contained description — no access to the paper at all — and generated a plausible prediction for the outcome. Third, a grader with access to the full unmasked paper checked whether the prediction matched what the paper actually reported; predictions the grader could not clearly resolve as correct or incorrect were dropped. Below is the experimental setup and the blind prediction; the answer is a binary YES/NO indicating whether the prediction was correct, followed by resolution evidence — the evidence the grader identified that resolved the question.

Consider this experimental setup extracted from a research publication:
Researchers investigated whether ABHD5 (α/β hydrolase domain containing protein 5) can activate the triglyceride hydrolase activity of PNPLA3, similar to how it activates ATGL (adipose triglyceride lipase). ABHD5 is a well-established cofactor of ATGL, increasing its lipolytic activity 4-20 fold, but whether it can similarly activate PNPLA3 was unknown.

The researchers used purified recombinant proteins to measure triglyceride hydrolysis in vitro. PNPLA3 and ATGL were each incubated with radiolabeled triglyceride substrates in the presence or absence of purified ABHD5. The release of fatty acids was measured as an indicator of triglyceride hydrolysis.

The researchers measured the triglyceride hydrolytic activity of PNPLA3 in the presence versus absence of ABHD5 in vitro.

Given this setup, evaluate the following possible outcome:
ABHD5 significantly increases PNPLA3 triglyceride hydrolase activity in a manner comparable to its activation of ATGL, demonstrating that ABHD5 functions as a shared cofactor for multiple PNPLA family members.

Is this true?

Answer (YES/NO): YES